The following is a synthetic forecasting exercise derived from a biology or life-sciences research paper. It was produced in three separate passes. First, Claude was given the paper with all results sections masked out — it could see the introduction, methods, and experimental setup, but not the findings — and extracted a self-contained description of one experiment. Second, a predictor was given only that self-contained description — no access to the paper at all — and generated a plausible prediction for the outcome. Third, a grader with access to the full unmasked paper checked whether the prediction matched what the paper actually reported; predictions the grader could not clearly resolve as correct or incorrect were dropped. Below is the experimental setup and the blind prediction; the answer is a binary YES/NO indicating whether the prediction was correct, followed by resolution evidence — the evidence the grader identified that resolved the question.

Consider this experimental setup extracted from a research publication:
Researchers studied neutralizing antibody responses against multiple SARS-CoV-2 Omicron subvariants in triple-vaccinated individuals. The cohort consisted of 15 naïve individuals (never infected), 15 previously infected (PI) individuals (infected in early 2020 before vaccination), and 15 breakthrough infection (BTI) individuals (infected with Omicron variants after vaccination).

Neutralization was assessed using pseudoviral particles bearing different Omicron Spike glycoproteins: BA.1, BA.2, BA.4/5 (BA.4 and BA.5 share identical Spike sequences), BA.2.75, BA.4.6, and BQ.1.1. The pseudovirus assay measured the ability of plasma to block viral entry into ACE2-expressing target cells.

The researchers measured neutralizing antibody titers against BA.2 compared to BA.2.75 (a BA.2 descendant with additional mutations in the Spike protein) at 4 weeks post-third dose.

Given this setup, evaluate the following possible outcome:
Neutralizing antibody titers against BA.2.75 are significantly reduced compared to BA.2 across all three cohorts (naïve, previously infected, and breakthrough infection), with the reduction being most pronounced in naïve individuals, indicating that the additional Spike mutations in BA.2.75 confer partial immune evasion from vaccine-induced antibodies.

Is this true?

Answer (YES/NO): NO